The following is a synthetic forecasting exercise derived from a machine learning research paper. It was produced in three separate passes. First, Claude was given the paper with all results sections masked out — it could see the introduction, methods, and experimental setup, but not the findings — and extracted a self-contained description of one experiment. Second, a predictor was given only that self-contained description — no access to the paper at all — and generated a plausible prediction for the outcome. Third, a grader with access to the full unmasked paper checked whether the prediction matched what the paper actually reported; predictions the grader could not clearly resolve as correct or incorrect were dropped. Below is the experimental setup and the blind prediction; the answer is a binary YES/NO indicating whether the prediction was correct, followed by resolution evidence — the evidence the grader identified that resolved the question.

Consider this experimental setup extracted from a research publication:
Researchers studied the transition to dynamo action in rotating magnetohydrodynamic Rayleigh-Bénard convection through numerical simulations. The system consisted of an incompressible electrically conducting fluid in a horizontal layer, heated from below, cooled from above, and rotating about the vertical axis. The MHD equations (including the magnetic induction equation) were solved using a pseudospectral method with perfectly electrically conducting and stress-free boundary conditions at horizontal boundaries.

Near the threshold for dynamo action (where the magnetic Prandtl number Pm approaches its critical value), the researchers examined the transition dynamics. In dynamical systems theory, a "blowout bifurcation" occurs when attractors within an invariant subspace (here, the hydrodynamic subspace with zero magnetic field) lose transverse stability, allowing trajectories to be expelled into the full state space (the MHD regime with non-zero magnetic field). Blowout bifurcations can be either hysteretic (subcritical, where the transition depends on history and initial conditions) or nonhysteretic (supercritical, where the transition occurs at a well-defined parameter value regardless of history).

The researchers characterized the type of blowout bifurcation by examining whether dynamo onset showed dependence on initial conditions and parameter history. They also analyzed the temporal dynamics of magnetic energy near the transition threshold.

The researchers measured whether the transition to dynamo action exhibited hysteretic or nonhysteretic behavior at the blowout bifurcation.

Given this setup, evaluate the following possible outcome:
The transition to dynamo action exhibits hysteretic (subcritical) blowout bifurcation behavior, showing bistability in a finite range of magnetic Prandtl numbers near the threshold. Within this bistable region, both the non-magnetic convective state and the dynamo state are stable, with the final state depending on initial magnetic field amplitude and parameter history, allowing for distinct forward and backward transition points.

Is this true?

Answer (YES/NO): NO